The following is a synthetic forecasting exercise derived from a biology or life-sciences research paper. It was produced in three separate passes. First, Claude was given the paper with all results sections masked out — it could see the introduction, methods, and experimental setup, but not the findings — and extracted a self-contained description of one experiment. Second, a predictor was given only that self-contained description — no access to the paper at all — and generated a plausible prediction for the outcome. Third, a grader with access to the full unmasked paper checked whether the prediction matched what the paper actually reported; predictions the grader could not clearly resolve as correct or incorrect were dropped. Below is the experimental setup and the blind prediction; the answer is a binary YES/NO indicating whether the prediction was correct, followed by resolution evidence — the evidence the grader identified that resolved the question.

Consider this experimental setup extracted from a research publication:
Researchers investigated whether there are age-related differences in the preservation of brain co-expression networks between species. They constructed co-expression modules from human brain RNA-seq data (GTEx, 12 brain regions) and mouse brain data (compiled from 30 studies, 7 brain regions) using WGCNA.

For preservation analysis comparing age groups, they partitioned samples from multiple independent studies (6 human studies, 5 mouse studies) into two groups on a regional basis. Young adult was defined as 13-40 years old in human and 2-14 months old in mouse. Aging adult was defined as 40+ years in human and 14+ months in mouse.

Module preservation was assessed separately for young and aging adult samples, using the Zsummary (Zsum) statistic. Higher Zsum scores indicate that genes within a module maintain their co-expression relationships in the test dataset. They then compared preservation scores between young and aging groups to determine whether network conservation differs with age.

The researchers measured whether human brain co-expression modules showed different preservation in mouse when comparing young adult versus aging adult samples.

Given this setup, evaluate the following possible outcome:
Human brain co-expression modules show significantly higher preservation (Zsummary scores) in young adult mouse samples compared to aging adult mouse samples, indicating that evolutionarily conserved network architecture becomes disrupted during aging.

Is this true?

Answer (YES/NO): NO